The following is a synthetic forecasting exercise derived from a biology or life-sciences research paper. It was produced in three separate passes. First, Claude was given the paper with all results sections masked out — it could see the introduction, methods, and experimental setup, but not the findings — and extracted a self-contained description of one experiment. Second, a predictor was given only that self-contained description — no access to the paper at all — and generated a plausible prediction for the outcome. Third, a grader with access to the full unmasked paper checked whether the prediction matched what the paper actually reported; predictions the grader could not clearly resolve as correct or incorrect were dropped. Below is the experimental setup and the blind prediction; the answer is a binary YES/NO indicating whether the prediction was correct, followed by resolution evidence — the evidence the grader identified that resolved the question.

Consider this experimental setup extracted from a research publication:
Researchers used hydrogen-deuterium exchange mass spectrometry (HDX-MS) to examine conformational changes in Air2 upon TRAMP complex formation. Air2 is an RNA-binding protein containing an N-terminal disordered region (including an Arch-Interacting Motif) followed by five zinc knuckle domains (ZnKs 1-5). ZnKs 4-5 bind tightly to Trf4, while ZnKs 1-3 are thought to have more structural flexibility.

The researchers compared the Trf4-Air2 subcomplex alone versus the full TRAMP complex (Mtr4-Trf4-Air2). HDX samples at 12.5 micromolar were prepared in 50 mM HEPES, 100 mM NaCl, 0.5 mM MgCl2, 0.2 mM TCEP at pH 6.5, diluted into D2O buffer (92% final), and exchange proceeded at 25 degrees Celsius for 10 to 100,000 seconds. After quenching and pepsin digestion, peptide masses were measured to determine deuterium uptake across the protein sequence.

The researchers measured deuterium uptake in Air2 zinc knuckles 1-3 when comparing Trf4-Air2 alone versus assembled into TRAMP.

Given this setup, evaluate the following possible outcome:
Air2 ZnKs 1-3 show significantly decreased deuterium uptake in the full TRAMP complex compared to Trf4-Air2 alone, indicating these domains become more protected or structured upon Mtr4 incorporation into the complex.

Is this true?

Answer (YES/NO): YES